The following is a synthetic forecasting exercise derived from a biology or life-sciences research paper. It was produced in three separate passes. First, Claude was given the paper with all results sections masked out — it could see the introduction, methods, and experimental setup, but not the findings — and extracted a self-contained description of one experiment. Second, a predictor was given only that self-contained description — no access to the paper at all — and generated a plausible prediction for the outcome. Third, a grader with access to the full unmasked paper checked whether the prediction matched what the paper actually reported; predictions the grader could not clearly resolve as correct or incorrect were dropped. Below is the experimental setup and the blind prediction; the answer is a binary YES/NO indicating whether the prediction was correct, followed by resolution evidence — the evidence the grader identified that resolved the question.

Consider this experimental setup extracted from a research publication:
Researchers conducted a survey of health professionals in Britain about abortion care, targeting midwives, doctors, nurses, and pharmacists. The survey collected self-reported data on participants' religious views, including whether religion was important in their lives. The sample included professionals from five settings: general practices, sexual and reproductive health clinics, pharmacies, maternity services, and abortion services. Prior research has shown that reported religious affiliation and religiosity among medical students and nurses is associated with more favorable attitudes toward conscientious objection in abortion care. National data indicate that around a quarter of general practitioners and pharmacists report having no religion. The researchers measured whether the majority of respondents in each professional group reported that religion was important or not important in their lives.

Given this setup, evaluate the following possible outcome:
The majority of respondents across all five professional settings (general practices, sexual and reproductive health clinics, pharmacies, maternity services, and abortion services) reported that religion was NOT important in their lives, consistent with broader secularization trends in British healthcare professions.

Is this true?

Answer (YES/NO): NO